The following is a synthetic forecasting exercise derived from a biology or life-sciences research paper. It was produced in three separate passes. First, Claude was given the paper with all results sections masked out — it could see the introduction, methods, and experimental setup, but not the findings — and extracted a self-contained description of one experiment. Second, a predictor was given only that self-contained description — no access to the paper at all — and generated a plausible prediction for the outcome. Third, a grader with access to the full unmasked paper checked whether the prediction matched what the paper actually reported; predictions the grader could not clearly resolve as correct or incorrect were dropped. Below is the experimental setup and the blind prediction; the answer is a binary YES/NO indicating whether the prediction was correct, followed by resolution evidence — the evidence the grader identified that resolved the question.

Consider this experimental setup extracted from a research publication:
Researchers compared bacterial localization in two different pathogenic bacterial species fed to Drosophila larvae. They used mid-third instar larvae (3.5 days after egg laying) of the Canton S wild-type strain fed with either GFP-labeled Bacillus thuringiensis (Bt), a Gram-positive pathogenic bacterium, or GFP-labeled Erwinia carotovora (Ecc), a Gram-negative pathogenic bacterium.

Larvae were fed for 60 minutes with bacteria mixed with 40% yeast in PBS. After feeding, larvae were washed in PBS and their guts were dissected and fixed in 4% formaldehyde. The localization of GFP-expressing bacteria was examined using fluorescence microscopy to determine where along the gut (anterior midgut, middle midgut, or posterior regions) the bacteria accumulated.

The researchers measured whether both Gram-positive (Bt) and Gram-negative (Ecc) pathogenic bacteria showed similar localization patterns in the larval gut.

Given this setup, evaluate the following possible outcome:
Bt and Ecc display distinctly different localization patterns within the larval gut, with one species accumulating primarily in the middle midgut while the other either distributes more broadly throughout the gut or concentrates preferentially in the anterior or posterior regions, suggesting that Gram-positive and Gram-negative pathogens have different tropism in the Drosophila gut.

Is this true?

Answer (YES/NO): NO